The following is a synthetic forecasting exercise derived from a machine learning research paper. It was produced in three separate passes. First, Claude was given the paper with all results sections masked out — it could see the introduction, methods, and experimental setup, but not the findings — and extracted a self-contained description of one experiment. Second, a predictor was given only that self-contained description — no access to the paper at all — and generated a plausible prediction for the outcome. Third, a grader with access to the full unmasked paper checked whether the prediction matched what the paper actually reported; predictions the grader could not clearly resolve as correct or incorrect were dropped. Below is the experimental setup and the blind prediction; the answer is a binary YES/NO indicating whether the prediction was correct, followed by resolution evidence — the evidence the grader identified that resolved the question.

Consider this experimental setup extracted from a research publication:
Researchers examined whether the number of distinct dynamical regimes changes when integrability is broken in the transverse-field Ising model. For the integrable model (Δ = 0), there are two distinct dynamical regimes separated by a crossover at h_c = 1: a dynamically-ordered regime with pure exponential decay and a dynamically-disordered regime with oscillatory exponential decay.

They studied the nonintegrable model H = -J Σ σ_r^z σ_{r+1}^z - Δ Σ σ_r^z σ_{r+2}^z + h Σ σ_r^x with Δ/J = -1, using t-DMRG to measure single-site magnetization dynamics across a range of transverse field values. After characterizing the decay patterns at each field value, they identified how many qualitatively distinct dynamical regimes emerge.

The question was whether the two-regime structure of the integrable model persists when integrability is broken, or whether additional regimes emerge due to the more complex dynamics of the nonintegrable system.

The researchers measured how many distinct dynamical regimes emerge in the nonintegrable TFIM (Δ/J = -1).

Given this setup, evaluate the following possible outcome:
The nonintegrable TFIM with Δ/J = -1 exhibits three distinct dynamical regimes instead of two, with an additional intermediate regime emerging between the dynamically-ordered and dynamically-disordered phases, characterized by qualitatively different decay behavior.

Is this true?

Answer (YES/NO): YES